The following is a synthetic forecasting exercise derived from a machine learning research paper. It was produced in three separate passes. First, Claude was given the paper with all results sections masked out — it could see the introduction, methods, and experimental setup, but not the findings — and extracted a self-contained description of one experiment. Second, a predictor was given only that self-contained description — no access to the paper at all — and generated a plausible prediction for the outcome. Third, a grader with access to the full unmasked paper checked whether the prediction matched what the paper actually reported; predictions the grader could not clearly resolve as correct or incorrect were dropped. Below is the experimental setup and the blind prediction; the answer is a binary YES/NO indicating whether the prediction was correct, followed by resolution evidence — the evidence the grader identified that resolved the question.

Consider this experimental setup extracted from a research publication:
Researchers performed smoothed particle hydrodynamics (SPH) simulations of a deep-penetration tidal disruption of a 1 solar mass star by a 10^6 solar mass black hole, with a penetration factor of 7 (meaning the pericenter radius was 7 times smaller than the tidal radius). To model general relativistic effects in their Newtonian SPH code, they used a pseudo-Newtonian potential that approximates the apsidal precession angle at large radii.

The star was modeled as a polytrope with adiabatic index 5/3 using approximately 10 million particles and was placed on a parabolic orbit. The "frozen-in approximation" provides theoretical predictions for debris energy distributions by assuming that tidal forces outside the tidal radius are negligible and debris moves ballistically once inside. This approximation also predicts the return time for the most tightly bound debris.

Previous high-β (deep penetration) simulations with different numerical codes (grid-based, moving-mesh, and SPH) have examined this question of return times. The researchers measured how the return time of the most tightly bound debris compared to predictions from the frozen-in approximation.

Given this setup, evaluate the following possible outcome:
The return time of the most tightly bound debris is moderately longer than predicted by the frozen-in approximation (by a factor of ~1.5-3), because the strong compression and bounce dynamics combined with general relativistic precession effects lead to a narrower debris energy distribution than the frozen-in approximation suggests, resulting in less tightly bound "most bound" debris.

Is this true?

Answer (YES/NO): NO